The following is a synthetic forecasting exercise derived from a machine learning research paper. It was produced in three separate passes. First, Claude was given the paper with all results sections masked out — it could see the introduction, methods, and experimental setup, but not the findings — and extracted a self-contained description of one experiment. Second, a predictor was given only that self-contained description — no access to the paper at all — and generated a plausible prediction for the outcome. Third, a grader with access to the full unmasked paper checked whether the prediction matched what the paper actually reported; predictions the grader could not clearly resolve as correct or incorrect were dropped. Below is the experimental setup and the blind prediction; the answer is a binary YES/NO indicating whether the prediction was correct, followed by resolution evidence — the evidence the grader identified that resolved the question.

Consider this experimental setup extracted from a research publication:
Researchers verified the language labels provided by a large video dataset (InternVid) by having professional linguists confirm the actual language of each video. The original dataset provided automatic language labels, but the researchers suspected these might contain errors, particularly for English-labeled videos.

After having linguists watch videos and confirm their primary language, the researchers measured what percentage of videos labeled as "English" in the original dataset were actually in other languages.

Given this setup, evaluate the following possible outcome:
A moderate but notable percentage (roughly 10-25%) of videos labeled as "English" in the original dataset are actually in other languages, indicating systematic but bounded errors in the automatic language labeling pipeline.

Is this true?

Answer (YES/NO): YES